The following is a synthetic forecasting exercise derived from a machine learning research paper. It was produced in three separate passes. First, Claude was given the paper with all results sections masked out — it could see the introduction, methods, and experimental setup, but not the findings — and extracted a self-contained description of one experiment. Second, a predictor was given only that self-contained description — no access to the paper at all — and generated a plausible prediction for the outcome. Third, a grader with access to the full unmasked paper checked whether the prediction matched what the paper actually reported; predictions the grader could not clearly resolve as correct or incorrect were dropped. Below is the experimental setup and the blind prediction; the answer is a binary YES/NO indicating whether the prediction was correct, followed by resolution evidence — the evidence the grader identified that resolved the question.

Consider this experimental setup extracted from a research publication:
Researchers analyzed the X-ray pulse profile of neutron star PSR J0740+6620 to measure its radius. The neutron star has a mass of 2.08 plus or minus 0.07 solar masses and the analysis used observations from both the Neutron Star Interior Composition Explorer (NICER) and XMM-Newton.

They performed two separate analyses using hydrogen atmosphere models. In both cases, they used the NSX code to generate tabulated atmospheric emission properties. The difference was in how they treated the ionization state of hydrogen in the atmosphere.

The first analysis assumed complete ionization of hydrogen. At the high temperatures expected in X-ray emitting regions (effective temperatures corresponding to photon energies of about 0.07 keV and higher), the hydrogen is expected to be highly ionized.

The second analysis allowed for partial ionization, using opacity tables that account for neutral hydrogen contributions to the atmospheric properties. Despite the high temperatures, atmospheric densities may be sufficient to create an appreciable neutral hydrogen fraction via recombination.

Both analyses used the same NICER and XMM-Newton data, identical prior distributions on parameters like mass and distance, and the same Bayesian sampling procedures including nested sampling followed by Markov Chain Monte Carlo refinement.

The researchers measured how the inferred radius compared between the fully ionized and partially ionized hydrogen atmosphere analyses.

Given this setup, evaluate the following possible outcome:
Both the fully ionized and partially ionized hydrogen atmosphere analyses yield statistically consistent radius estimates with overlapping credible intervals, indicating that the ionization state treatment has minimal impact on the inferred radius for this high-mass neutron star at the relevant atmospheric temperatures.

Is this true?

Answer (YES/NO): YES